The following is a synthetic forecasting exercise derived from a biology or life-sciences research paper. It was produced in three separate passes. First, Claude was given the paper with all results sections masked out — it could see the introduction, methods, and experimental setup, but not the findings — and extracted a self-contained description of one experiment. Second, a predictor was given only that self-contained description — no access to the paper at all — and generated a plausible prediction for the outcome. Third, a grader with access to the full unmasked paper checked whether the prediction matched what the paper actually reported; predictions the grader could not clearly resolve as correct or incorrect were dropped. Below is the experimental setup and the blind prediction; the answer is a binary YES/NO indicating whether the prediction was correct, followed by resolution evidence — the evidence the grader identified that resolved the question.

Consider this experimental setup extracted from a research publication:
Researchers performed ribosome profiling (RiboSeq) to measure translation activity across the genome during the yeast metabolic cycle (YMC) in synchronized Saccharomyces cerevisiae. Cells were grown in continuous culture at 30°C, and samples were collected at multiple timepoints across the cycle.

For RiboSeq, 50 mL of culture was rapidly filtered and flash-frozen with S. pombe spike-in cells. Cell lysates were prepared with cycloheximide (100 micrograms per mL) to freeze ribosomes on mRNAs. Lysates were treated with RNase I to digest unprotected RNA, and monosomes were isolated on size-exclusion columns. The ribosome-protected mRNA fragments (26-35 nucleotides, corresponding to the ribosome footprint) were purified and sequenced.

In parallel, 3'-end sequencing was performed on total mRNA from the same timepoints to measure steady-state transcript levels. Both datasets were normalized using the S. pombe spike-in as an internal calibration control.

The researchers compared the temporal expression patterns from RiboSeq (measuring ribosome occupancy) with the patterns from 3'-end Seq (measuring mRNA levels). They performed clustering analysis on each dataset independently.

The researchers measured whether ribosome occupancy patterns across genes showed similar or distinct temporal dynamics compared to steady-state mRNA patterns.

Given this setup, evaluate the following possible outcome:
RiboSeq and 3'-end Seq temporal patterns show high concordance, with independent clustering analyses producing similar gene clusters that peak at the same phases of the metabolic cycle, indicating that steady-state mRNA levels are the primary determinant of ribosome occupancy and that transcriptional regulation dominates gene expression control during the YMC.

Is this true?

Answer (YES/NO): NO